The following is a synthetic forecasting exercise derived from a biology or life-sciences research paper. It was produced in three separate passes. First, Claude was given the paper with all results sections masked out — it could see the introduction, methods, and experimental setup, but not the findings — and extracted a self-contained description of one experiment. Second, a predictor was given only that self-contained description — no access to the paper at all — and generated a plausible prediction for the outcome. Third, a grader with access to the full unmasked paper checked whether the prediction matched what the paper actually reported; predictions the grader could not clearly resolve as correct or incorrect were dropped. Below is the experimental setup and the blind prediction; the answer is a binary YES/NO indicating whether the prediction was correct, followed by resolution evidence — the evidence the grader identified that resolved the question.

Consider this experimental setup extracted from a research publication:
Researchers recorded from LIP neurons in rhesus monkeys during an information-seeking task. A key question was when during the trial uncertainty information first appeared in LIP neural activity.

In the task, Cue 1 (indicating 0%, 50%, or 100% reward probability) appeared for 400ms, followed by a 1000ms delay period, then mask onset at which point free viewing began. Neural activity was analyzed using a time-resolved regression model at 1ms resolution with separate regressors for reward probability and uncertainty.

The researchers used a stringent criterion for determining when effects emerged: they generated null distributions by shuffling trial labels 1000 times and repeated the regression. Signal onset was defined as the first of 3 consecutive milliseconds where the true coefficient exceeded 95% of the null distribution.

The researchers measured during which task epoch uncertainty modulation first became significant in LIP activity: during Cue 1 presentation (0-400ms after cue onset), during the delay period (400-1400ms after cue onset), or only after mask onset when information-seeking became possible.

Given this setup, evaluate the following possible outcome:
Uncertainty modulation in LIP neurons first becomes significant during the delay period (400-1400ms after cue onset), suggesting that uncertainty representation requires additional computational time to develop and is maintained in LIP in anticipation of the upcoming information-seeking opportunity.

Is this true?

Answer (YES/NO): NO